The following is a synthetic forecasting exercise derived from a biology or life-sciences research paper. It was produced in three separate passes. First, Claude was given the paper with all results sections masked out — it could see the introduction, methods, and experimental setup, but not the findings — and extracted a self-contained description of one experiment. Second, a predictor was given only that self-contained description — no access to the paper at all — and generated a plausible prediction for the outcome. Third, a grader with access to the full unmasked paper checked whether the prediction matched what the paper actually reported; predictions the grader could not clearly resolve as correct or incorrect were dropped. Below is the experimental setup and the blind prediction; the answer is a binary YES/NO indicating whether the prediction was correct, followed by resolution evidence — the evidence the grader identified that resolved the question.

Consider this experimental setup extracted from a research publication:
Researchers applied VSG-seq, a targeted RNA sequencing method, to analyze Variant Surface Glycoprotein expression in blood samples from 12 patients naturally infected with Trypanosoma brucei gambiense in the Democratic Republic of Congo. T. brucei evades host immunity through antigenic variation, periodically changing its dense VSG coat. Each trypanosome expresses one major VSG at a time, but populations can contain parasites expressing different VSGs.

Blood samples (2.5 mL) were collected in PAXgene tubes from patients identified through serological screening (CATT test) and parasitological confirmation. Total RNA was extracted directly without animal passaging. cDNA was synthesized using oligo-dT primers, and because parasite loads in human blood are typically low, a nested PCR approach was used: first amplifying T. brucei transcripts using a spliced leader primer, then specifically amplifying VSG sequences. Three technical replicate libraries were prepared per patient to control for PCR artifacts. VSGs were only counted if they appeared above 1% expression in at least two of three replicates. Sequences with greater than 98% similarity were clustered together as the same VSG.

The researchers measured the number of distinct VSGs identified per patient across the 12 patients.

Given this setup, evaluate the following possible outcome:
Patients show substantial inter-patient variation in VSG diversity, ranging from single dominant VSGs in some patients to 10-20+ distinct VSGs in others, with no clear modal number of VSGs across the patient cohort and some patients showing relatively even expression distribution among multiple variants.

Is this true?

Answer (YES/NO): NO